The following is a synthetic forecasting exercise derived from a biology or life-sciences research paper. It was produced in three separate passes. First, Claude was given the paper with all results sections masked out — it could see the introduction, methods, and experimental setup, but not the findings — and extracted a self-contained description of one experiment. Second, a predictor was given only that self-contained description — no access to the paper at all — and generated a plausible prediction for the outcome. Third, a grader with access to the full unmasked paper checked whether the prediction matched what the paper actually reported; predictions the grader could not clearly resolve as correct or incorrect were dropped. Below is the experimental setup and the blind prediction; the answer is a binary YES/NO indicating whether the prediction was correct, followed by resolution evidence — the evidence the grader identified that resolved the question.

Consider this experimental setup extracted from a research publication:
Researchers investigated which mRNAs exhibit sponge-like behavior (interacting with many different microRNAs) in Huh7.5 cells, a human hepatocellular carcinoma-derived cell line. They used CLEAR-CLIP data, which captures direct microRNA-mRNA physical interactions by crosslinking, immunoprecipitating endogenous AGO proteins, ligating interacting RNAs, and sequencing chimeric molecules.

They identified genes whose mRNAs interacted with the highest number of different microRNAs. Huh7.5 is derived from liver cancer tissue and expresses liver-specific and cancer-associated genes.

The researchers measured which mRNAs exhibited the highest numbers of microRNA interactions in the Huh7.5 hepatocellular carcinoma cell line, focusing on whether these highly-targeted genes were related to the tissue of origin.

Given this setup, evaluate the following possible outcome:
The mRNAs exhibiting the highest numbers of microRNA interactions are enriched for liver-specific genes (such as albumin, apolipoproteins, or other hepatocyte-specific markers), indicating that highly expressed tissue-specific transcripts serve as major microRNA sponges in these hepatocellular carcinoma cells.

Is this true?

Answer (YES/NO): NO